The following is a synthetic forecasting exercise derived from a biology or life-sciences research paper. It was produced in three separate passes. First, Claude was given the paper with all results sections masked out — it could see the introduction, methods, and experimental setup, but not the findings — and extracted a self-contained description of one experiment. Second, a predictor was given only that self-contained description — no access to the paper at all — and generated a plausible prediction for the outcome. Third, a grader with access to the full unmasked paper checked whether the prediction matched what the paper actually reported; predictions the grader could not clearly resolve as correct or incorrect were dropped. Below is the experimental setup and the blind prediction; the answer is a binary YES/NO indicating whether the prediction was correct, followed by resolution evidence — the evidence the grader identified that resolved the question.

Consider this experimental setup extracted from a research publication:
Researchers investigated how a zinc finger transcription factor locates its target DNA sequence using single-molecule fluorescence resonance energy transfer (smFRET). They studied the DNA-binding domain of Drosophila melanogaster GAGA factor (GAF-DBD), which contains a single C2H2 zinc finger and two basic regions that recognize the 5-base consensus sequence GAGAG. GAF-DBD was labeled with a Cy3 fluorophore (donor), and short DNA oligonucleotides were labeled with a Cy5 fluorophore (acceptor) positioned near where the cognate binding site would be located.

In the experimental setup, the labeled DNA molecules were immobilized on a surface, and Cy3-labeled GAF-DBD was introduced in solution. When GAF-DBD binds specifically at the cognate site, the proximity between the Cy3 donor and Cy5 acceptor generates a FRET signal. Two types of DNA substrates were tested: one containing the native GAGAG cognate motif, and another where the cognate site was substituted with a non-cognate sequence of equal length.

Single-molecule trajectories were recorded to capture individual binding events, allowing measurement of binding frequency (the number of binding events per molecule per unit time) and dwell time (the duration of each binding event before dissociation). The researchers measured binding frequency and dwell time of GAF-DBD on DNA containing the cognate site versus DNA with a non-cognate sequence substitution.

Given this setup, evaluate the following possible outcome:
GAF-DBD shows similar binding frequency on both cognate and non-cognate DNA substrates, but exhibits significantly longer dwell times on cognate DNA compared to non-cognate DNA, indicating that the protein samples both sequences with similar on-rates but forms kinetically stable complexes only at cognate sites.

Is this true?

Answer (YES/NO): NO